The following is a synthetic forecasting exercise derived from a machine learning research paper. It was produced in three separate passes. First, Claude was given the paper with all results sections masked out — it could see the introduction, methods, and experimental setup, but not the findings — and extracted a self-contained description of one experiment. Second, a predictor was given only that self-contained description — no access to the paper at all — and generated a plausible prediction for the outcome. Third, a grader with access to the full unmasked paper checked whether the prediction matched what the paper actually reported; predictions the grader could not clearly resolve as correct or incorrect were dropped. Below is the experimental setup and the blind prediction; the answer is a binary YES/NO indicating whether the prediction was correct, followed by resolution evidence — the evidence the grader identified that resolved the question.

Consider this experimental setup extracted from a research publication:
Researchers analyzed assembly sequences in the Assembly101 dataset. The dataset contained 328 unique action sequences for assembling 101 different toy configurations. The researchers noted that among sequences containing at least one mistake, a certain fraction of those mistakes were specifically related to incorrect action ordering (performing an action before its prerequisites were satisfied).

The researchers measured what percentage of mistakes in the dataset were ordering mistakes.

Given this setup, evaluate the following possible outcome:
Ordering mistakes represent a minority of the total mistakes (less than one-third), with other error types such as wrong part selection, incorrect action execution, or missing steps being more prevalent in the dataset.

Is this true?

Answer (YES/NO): YES